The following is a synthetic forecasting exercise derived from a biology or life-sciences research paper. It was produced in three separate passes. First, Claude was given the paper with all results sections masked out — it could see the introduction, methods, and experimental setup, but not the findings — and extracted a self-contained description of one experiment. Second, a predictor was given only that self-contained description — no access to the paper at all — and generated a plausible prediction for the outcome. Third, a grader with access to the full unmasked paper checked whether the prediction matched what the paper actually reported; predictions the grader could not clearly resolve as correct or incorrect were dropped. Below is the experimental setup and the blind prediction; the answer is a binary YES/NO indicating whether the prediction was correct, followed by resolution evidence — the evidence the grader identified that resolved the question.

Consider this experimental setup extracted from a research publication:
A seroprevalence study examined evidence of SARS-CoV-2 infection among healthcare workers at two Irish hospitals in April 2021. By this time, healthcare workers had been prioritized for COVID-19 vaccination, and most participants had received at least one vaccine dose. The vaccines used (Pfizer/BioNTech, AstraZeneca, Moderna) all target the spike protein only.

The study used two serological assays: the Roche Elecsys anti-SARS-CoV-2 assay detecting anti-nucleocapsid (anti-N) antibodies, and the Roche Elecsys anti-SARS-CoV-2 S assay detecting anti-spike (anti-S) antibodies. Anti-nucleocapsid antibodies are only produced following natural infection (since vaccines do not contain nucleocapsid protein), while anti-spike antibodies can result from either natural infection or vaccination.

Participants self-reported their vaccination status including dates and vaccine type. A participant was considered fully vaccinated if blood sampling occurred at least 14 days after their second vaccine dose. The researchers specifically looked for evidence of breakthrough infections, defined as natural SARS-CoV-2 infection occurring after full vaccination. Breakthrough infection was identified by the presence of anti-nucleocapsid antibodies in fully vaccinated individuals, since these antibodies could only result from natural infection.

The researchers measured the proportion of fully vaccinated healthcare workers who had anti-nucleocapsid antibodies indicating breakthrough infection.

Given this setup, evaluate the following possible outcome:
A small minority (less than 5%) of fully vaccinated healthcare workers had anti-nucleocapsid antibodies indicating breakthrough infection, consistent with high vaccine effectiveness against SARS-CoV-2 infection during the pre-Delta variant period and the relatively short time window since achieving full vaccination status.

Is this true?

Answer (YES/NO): YES